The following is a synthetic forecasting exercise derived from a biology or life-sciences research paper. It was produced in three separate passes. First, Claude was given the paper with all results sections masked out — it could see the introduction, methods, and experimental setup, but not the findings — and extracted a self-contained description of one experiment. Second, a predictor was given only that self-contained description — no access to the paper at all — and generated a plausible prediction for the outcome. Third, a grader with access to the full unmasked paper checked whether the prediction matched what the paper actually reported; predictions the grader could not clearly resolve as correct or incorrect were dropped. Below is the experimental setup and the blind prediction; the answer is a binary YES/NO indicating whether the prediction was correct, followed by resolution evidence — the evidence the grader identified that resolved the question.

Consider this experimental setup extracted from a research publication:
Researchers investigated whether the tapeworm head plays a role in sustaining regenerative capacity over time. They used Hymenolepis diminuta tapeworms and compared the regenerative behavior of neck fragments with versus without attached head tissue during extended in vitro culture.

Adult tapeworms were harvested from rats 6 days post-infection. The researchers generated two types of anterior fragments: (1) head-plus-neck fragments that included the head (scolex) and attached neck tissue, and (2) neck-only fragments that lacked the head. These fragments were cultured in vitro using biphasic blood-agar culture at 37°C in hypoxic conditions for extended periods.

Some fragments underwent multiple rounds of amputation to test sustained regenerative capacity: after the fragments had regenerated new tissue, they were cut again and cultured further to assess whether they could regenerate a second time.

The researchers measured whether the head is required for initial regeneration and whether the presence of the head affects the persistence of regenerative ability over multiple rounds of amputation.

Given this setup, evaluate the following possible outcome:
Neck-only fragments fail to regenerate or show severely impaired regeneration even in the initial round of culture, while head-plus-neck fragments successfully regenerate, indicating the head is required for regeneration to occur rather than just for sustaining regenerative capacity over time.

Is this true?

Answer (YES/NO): NO